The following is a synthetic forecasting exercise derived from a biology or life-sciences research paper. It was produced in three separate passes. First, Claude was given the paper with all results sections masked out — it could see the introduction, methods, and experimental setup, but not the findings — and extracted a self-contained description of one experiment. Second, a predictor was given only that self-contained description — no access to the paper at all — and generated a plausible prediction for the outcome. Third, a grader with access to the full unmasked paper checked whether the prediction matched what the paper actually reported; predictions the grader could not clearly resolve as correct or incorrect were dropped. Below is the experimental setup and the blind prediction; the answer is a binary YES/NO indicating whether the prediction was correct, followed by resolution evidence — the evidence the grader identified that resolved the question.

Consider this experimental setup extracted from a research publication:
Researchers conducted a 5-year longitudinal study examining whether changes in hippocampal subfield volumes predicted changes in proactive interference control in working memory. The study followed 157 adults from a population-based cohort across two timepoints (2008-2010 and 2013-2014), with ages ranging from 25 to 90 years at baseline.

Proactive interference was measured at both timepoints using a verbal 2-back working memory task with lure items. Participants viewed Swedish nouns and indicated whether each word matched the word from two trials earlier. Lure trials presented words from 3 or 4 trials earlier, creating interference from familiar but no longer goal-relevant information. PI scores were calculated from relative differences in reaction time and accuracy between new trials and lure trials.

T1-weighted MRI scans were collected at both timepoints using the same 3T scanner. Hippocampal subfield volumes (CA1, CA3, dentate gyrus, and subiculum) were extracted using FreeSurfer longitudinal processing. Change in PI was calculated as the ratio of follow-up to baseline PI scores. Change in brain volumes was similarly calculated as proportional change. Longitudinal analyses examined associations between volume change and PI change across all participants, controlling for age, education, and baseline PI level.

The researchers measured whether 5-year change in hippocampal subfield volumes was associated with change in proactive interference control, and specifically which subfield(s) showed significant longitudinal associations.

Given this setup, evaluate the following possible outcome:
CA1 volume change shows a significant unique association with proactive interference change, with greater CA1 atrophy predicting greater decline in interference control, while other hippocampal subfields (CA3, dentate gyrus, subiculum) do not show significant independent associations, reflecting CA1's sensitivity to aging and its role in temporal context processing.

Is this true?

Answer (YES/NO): NO